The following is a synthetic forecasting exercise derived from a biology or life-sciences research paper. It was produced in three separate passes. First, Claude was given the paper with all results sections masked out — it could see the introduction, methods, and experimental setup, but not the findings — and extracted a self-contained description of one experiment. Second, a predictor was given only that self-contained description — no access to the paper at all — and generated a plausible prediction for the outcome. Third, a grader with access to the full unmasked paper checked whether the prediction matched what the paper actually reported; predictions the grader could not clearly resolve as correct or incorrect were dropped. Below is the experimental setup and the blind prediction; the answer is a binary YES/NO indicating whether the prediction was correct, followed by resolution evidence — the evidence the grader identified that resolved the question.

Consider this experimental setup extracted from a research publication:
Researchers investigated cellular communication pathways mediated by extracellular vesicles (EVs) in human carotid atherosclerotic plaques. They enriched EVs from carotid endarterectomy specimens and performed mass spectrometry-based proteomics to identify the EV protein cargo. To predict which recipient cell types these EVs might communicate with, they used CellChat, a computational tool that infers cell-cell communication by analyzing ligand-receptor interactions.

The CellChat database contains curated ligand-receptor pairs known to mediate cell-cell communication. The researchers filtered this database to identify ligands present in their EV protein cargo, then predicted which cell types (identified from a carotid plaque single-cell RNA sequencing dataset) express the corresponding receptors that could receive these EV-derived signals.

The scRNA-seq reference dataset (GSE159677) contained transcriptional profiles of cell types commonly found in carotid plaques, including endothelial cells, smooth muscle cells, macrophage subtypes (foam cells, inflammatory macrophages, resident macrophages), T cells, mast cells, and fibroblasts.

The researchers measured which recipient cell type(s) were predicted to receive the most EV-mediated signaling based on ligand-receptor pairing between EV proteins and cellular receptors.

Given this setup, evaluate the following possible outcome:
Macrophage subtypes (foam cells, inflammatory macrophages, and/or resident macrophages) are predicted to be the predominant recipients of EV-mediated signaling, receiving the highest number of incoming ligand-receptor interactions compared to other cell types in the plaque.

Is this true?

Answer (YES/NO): NO